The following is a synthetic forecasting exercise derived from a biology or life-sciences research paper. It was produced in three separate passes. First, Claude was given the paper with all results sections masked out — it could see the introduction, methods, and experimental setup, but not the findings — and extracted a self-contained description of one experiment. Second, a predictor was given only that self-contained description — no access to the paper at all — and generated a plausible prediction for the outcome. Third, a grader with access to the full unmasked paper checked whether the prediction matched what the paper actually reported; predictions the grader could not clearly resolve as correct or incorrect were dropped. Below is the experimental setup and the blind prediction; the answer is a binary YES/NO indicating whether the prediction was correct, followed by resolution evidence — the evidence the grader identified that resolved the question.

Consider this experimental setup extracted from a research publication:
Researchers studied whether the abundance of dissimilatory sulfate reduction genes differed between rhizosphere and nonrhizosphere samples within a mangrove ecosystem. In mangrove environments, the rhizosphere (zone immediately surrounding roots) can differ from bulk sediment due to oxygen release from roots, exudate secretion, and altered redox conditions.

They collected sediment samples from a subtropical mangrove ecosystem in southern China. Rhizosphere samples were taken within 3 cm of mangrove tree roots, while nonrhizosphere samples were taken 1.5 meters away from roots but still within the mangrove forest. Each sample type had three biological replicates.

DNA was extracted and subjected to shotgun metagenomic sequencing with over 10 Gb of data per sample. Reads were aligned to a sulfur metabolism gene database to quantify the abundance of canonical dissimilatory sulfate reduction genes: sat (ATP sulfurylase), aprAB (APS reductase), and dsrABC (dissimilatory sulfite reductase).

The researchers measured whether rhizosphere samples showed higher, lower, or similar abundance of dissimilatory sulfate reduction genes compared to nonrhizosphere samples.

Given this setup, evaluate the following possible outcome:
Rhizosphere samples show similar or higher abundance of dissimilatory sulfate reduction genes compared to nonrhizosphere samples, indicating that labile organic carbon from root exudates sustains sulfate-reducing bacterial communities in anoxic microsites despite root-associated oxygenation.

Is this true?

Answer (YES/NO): NO